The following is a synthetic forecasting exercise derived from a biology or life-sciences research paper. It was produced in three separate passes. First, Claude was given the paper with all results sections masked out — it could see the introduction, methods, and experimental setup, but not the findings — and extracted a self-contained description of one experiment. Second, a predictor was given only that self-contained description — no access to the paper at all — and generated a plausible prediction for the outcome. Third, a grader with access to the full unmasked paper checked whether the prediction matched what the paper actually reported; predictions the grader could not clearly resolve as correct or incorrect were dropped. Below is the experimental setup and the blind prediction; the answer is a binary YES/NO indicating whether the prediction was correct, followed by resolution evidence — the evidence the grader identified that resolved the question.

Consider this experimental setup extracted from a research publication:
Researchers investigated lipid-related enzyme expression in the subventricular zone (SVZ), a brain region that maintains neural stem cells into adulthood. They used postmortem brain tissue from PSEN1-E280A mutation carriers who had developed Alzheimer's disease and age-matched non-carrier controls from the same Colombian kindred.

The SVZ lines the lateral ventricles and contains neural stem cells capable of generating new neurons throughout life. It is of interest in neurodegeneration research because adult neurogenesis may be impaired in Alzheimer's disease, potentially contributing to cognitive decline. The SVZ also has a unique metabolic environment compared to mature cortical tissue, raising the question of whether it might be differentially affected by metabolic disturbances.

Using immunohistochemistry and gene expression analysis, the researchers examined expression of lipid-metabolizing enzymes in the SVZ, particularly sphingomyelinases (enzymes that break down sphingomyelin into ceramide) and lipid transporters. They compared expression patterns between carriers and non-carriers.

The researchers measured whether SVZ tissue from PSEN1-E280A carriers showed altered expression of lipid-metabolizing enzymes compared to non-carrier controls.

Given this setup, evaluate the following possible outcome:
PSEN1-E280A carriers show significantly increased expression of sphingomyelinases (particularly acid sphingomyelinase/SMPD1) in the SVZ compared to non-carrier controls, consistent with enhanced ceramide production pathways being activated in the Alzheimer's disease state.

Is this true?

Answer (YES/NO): NO